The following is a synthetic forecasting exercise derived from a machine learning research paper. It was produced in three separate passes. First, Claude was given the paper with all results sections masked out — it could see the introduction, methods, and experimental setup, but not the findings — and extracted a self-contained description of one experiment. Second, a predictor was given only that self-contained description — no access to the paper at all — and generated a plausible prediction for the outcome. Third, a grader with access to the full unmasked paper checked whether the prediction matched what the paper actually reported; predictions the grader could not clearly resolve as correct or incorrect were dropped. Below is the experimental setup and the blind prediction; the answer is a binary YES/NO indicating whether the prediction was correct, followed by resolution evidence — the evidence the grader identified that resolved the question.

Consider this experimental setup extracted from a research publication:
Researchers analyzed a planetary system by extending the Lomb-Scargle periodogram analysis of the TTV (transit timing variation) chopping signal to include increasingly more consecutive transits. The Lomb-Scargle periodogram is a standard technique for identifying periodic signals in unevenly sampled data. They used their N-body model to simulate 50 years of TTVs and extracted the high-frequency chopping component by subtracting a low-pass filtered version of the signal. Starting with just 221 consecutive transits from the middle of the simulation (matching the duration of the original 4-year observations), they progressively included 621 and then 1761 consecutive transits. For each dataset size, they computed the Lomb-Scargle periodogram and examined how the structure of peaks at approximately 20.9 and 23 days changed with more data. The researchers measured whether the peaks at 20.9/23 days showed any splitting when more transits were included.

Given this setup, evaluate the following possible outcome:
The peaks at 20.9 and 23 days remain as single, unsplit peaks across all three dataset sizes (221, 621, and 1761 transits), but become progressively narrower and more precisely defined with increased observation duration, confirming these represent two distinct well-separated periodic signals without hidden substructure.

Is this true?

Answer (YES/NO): NO